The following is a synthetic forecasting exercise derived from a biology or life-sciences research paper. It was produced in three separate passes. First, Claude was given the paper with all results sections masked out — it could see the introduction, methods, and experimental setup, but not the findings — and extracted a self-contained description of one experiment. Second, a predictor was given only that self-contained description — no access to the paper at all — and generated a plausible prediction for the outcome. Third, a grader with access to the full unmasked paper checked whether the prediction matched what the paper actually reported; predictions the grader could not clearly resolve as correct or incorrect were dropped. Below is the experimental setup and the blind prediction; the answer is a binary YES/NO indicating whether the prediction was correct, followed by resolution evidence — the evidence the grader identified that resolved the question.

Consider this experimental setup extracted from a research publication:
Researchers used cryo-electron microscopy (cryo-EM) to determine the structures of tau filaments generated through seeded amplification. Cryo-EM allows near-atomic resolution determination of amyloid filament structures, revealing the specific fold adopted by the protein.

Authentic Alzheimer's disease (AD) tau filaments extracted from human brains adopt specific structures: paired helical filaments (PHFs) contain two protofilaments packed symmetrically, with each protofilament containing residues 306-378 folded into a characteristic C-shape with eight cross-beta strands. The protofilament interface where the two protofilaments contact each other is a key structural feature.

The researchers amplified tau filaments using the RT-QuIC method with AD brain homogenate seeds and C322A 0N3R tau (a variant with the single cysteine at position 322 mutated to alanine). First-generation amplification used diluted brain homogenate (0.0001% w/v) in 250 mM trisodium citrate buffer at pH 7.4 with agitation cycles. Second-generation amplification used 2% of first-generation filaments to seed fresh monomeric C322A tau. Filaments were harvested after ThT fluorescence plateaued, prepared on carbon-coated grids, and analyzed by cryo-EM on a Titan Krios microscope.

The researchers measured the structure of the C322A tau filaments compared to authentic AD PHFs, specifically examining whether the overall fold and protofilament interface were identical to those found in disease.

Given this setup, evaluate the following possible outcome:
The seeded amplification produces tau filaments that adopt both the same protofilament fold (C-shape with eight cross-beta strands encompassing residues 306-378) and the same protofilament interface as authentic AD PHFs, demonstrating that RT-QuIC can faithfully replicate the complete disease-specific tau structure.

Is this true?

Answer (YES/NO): NO